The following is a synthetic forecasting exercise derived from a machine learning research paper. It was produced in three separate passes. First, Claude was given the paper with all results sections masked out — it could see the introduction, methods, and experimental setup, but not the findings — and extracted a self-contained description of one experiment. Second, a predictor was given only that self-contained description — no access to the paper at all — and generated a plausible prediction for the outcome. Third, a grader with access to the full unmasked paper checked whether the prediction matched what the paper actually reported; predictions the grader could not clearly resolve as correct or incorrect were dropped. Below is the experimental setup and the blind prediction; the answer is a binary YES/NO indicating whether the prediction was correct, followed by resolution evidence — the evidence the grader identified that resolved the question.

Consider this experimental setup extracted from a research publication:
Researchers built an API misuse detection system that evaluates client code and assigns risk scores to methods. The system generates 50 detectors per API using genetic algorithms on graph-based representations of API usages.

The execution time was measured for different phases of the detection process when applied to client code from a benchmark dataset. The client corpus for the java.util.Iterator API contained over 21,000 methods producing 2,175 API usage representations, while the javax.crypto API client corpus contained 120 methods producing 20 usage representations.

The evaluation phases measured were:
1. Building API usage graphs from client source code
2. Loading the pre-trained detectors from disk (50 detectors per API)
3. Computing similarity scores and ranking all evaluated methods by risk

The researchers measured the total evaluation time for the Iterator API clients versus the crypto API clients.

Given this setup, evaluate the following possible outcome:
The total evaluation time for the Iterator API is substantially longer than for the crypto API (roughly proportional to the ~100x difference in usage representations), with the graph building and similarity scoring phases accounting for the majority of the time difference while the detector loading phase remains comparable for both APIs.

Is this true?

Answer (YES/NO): NO